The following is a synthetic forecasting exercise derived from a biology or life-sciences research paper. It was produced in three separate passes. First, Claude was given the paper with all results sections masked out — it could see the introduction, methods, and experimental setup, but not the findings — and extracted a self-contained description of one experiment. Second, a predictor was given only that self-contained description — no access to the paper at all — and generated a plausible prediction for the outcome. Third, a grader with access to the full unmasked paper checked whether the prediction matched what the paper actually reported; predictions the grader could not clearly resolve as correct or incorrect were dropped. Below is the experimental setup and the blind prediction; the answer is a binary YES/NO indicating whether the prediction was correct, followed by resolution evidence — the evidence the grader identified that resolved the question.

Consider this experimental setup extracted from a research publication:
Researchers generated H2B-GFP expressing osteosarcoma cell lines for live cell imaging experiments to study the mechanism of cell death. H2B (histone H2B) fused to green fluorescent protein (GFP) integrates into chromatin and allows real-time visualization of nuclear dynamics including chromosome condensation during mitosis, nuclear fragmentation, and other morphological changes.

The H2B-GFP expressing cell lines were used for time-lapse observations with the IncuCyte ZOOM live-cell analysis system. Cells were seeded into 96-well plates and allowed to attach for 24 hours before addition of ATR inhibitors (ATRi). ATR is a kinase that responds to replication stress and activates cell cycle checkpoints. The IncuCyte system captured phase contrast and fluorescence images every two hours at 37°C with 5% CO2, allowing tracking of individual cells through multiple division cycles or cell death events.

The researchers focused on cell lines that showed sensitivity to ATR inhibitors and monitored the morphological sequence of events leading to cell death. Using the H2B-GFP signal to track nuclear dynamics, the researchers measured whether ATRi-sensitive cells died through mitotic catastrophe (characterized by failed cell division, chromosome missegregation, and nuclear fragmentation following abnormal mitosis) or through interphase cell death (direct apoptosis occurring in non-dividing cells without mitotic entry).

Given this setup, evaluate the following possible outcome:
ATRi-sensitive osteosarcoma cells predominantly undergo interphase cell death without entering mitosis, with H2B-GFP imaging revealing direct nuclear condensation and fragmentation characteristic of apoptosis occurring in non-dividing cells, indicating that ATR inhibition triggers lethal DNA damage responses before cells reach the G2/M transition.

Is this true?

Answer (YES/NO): NO